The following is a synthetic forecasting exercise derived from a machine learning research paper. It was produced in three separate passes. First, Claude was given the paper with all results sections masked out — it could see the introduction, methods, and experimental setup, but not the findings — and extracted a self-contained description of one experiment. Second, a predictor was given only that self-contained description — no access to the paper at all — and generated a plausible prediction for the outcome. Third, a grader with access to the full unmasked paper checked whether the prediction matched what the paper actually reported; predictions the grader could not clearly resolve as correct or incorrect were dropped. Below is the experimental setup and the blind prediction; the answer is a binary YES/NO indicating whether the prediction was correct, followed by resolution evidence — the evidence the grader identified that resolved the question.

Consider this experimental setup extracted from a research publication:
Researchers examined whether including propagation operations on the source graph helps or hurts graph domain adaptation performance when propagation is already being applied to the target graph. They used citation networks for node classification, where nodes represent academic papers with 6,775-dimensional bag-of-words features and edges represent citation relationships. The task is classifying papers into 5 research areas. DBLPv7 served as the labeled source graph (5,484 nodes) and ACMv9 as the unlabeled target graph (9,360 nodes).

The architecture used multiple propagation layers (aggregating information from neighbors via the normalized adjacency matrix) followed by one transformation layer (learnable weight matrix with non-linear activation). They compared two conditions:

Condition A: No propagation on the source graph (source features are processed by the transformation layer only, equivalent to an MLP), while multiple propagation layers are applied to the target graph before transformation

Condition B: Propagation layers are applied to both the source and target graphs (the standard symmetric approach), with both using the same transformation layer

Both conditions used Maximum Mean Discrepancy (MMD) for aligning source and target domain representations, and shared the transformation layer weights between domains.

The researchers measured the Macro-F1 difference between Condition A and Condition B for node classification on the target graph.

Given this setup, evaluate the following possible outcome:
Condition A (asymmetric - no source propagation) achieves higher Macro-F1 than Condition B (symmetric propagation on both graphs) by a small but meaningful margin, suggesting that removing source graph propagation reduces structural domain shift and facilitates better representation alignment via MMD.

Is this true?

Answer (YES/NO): YES